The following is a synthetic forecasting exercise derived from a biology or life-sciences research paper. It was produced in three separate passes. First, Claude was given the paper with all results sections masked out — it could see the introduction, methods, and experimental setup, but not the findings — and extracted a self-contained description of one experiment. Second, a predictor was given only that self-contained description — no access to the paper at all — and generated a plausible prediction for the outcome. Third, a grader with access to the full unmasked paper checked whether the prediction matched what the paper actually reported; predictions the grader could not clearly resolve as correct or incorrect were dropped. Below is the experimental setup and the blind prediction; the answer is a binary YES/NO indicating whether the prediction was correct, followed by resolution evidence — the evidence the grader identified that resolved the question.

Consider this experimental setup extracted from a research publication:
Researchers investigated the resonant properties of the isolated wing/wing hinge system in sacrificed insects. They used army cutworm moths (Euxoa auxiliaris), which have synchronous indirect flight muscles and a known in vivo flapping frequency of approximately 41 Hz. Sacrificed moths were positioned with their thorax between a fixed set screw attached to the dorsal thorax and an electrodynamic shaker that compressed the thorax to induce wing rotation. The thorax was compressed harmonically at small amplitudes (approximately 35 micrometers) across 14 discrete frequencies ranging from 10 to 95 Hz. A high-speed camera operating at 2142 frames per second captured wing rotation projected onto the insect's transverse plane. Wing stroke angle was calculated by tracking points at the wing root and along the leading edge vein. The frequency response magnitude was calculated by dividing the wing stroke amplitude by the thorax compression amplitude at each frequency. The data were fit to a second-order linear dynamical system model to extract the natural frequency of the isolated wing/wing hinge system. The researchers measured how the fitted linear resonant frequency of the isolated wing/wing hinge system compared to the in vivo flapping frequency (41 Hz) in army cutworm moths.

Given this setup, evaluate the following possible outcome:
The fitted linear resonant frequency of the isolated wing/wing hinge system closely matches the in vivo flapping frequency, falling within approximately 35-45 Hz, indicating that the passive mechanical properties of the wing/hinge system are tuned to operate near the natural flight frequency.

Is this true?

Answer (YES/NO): NO